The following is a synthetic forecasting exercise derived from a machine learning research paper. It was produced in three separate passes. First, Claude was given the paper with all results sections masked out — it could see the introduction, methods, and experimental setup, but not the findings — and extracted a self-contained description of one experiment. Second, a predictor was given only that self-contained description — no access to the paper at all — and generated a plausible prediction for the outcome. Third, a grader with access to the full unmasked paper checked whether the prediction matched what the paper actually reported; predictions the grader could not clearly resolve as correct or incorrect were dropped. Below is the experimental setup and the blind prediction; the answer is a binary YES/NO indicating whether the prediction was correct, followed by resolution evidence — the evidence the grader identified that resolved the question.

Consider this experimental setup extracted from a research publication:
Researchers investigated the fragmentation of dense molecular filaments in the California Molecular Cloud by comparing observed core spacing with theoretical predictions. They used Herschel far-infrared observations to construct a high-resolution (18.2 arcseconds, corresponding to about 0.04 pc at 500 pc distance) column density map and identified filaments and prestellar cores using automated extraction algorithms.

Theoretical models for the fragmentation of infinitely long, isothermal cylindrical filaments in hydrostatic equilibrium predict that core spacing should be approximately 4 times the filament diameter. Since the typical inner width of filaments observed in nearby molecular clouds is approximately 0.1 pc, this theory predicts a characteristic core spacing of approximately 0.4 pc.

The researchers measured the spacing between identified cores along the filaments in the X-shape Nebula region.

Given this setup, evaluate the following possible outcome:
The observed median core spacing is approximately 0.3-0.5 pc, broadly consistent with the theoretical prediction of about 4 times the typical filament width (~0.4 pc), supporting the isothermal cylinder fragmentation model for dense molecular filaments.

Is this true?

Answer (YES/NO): NO